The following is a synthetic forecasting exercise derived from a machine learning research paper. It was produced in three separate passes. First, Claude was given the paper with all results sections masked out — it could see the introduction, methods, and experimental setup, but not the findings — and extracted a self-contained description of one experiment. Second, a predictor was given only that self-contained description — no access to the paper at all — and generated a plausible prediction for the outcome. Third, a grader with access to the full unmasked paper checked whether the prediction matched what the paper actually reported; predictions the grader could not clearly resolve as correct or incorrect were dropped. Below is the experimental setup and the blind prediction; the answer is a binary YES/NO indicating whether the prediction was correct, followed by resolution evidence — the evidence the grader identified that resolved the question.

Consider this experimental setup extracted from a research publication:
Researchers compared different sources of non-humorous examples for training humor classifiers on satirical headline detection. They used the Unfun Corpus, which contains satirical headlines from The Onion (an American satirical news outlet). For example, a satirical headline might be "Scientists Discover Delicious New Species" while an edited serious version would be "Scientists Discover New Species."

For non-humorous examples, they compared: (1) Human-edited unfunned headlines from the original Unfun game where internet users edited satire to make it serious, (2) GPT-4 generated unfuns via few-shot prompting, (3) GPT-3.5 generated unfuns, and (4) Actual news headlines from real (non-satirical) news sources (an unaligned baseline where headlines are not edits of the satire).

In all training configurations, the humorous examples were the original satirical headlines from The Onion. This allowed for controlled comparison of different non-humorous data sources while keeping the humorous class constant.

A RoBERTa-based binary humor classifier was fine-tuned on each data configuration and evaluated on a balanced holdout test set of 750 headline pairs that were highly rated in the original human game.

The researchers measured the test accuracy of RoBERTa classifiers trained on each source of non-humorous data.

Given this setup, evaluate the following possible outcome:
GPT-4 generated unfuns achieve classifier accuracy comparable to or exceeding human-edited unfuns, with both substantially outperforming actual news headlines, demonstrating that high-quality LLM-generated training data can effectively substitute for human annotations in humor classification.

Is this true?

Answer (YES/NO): NO